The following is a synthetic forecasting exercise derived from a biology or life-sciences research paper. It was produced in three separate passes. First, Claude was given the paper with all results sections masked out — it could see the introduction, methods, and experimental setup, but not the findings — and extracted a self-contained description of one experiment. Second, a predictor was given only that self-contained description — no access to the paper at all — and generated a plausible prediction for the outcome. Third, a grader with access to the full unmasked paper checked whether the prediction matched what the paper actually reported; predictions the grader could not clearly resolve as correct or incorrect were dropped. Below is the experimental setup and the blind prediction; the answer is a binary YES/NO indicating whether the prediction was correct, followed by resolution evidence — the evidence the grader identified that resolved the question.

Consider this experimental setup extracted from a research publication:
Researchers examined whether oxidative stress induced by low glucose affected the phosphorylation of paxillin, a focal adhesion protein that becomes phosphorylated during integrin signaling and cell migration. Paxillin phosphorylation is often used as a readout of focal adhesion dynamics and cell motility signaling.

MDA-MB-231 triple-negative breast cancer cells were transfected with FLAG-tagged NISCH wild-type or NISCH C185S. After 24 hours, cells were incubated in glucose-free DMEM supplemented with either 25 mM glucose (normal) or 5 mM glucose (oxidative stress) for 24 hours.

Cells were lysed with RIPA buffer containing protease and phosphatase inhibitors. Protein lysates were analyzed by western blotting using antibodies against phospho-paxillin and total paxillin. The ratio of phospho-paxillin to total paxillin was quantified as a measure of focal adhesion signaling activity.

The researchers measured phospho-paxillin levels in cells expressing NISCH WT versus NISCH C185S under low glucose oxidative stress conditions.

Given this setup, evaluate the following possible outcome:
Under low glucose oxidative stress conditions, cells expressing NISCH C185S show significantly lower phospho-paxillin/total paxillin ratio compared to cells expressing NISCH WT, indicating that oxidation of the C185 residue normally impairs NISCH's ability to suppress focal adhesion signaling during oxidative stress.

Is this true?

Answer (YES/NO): NO